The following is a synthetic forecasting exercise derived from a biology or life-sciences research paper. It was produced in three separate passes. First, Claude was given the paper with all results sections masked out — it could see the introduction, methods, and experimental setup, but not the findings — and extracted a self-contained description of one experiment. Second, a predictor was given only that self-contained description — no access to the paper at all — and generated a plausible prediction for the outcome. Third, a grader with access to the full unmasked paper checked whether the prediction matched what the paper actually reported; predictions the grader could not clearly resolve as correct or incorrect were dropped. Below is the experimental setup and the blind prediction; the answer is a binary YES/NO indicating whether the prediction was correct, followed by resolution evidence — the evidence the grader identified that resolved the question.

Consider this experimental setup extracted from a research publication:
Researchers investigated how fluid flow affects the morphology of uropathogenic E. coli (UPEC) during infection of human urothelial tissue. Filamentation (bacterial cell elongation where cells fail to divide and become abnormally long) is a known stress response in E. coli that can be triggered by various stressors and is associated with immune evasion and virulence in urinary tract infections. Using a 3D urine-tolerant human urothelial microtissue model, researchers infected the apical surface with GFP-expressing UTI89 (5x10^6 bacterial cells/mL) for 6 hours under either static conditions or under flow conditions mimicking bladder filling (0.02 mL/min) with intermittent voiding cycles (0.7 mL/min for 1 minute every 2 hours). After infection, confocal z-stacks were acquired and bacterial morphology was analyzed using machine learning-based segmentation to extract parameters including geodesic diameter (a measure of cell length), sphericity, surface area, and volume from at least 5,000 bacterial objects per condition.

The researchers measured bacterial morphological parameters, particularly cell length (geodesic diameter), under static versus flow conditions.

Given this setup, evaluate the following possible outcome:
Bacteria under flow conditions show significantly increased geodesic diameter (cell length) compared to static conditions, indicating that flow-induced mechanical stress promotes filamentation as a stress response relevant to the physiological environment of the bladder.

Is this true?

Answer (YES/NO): YES